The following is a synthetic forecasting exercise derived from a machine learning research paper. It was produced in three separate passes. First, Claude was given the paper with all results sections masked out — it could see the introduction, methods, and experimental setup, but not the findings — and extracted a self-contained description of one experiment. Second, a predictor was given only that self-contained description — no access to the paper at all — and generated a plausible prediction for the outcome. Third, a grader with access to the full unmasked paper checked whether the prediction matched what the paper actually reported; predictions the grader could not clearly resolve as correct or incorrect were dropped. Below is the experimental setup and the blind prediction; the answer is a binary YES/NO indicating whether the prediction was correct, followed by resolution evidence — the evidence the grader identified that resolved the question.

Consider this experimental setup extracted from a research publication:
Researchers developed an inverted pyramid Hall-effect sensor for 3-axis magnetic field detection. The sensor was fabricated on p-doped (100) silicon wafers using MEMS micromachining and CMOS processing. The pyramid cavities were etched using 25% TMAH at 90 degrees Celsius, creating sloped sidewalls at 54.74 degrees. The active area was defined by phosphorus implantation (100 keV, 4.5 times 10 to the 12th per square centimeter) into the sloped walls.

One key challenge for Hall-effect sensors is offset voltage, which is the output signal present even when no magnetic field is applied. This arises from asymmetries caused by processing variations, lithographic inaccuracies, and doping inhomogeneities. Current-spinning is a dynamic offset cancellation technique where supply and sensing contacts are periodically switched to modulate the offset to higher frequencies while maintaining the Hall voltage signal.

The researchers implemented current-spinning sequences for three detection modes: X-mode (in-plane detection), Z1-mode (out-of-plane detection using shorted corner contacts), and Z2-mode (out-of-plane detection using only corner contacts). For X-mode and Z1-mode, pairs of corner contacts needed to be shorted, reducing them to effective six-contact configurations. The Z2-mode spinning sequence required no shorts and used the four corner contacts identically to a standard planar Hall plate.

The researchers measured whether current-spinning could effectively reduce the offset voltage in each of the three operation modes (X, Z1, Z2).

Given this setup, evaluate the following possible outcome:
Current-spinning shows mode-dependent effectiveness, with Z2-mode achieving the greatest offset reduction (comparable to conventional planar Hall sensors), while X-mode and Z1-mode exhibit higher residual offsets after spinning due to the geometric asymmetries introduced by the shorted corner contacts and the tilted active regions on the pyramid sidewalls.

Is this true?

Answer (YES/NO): NO